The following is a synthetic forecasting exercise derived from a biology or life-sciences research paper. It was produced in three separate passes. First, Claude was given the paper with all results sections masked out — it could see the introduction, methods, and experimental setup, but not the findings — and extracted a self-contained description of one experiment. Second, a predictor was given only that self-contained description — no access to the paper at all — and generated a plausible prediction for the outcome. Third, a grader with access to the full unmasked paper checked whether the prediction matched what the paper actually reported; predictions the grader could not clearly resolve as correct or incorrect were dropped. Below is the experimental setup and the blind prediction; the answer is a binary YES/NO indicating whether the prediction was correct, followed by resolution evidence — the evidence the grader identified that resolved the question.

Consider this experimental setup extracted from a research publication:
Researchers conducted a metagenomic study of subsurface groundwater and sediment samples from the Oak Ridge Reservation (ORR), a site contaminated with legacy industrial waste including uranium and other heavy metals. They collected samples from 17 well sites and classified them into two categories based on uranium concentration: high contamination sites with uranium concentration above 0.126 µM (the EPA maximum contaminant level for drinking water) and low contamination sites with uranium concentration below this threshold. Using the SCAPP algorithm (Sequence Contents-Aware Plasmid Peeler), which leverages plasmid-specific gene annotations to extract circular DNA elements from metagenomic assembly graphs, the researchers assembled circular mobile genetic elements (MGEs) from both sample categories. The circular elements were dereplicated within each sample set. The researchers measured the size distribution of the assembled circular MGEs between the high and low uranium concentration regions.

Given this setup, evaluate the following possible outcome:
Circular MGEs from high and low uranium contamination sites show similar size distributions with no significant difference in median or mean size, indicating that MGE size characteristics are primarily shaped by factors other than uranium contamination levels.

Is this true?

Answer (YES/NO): NO